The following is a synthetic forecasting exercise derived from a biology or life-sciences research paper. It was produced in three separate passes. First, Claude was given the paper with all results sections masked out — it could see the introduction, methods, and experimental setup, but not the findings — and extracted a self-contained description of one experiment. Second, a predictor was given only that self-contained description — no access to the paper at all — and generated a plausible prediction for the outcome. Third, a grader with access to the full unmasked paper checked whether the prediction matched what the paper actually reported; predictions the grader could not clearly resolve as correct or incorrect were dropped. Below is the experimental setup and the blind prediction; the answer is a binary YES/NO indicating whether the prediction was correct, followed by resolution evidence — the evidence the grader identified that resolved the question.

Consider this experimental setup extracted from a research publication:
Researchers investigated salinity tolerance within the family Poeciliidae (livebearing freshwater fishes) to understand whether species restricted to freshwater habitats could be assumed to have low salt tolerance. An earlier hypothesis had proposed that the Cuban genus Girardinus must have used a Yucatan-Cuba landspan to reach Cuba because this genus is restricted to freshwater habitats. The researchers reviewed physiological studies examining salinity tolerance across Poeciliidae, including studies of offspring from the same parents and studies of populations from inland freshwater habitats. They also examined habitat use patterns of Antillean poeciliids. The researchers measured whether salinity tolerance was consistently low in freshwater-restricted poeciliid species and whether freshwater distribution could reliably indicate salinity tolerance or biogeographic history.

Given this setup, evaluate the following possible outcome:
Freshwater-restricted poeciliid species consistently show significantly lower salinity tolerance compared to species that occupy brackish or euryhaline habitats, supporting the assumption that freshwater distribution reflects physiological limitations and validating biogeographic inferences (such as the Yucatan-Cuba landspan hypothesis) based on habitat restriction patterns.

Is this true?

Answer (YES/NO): NO